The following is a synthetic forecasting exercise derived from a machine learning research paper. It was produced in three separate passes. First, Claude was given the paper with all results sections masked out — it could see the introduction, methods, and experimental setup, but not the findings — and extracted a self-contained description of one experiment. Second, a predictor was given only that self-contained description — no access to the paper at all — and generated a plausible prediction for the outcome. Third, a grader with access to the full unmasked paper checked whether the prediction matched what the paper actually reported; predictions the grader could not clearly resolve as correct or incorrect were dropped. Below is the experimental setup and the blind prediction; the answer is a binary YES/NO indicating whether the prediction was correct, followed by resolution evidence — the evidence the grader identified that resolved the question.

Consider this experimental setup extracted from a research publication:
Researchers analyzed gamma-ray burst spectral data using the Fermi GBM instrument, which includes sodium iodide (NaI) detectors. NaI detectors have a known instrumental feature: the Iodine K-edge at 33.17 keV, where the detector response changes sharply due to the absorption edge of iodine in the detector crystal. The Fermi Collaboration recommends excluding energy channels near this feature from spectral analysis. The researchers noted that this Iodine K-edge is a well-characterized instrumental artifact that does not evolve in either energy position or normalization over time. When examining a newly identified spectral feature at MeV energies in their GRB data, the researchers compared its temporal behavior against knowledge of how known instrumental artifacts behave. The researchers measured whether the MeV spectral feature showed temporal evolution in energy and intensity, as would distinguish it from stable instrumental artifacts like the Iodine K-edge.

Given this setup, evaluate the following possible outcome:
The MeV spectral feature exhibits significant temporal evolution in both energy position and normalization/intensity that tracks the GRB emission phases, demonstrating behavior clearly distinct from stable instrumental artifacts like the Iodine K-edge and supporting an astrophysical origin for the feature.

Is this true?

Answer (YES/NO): YES